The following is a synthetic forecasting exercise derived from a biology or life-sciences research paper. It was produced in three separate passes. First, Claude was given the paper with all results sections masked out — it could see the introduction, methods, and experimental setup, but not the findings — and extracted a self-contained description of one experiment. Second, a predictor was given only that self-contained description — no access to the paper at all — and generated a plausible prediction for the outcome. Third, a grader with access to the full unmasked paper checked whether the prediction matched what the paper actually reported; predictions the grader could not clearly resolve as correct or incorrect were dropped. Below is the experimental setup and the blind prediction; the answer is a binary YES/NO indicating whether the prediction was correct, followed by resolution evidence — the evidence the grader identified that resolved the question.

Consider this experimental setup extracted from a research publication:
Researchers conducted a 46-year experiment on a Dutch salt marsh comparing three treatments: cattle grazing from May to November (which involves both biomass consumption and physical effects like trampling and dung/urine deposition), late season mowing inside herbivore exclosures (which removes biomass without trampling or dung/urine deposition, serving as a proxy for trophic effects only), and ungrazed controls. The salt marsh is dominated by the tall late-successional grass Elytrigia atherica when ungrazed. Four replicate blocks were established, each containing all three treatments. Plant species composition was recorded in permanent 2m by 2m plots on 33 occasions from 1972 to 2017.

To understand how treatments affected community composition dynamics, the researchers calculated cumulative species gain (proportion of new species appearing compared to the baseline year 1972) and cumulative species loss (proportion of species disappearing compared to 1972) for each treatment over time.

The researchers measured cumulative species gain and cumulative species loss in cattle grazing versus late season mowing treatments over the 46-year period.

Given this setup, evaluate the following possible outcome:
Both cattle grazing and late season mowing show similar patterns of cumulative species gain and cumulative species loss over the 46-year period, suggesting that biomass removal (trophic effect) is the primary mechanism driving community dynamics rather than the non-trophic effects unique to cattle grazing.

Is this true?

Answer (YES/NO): NO